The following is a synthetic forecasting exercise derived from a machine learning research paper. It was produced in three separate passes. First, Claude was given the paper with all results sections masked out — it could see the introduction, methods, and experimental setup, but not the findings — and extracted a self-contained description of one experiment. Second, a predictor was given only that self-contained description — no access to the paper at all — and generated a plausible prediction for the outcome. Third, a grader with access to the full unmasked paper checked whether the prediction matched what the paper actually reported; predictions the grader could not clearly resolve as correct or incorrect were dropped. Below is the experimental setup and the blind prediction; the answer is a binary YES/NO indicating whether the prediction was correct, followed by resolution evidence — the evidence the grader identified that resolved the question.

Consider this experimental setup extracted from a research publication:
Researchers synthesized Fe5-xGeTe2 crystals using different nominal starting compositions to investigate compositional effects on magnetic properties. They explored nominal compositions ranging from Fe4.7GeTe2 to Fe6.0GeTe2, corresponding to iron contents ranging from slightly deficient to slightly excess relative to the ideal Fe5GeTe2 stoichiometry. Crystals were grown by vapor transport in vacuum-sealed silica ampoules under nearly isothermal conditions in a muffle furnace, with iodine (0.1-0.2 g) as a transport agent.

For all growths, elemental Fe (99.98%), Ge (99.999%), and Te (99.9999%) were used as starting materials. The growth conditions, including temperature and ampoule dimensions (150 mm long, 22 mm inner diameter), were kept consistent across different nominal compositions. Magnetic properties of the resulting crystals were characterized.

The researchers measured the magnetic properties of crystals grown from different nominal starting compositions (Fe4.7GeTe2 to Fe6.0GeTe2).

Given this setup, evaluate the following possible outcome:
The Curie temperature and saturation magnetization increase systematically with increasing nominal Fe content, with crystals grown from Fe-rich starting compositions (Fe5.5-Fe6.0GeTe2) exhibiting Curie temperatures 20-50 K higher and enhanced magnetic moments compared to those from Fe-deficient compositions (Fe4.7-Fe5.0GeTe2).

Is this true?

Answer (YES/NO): NO